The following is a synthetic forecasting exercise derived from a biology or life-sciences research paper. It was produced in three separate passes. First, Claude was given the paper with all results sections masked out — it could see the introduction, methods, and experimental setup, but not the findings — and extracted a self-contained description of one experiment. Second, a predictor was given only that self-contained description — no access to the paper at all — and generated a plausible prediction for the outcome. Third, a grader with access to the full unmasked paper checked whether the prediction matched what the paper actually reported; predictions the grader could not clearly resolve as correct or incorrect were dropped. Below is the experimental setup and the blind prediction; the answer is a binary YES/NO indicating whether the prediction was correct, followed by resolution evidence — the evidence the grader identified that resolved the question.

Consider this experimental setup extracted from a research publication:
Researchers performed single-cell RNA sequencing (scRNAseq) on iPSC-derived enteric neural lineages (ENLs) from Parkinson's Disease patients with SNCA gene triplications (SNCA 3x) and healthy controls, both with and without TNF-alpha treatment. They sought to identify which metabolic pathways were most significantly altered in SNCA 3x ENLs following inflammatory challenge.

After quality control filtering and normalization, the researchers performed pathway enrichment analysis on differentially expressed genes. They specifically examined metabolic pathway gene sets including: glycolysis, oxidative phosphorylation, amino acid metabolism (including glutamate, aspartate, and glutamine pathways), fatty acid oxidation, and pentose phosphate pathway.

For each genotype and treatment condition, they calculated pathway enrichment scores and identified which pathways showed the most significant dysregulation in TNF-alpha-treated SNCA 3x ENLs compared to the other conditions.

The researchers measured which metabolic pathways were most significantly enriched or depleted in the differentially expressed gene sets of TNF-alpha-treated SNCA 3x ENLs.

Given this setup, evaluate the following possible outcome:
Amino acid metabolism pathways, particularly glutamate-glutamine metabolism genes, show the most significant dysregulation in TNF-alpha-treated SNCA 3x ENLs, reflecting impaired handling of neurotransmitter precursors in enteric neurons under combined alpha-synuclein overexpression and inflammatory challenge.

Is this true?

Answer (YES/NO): YES